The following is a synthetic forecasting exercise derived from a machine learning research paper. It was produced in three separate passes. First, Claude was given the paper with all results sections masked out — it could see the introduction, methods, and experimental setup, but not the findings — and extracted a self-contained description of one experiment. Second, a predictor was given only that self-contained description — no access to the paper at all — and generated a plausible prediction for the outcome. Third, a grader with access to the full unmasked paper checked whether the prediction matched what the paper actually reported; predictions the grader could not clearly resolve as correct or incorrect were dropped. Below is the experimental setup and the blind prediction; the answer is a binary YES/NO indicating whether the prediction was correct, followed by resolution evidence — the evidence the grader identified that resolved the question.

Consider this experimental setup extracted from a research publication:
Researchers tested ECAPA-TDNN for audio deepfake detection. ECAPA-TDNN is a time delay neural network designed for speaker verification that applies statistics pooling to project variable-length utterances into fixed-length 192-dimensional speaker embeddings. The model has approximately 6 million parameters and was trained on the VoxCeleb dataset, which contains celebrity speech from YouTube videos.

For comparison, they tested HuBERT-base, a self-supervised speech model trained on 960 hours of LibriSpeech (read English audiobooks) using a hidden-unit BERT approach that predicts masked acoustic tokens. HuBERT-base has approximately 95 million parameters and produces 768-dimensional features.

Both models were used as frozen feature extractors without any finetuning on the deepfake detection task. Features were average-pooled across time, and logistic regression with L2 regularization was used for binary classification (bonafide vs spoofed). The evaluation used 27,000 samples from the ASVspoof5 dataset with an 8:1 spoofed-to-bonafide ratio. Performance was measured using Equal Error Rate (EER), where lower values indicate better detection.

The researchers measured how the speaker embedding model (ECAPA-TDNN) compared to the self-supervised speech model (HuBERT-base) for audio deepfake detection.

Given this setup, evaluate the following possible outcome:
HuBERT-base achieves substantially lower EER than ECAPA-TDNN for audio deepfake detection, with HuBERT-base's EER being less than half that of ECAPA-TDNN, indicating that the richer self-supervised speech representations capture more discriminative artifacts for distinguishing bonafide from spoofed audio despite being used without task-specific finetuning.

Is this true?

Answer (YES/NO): NO